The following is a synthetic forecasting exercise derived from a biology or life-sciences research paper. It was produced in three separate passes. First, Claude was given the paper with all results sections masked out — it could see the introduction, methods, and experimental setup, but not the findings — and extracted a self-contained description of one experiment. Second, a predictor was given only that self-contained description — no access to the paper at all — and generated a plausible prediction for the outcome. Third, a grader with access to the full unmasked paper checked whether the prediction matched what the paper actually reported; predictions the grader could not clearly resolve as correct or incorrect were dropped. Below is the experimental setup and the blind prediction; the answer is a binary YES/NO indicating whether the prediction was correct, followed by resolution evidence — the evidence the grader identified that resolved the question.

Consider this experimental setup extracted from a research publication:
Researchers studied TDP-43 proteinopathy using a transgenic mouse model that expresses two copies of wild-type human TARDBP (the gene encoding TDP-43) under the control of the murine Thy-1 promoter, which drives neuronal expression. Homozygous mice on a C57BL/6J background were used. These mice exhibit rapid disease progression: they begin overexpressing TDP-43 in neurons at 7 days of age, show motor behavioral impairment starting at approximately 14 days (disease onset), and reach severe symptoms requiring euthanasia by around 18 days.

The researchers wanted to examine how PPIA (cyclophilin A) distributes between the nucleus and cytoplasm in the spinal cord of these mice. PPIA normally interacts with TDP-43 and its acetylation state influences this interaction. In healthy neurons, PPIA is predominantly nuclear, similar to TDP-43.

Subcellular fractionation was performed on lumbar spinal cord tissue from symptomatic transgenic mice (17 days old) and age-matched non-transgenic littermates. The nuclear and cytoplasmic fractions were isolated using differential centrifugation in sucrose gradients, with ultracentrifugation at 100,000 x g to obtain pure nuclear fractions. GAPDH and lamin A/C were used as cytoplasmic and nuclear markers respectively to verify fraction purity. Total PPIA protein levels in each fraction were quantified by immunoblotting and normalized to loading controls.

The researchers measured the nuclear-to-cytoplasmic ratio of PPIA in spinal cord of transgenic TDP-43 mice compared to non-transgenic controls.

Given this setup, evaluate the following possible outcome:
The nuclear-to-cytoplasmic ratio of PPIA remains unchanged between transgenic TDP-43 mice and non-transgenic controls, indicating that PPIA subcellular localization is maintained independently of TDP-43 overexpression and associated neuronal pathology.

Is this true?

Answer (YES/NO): NO